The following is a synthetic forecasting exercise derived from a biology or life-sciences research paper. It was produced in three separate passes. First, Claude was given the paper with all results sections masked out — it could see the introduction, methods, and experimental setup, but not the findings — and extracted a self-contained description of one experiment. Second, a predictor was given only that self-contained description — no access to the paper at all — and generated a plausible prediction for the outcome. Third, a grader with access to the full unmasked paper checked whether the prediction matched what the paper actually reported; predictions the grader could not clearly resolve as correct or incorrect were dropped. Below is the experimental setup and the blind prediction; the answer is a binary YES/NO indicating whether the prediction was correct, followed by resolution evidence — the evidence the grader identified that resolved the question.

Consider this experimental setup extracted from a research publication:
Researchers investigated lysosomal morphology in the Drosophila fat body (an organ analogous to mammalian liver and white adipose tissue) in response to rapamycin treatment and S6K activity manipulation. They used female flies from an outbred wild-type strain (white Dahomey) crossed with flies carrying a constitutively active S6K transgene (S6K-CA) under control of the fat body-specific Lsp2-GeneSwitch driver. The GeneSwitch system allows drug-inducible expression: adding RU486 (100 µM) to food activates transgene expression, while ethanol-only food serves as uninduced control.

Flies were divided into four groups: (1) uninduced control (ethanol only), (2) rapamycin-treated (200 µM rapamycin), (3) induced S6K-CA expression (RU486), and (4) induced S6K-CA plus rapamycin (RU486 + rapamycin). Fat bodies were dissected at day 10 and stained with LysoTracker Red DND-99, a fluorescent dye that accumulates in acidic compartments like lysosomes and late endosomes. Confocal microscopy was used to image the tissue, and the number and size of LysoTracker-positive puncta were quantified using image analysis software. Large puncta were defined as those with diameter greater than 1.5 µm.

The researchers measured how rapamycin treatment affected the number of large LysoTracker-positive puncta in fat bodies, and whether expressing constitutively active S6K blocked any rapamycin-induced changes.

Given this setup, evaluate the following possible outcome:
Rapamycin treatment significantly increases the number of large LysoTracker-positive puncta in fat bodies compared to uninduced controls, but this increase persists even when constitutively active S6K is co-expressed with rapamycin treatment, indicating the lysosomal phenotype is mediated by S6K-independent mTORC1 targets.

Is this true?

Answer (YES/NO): NO